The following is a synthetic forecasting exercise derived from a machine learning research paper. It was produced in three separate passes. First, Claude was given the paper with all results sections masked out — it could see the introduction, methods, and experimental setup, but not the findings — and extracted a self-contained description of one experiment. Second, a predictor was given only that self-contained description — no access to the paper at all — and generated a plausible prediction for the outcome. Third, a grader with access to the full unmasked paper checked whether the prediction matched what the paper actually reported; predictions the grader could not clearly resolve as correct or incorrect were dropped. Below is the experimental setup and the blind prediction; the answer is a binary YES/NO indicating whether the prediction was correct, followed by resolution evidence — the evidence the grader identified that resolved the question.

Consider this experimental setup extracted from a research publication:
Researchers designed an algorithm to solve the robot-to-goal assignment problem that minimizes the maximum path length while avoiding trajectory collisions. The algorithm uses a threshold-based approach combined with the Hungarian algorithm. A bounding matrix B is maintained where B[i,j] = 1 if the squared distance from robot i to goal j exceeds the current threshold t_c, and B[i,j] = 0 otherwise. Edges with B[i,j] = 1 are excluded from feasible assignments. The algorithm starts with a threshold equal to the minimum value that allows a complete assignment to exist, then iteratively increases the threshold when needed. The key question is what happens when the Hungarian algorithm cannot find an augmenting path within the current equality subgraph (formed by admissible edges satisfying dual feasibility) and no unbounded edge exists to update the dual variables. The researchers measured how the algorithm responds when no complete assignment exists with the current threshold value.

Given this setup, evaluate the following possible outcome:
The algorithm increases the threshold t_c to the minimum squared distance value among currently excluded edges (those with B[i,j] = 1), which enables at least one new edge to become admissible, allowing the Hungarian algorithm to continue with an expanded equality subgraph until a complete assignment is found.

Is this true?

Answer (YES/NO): NO